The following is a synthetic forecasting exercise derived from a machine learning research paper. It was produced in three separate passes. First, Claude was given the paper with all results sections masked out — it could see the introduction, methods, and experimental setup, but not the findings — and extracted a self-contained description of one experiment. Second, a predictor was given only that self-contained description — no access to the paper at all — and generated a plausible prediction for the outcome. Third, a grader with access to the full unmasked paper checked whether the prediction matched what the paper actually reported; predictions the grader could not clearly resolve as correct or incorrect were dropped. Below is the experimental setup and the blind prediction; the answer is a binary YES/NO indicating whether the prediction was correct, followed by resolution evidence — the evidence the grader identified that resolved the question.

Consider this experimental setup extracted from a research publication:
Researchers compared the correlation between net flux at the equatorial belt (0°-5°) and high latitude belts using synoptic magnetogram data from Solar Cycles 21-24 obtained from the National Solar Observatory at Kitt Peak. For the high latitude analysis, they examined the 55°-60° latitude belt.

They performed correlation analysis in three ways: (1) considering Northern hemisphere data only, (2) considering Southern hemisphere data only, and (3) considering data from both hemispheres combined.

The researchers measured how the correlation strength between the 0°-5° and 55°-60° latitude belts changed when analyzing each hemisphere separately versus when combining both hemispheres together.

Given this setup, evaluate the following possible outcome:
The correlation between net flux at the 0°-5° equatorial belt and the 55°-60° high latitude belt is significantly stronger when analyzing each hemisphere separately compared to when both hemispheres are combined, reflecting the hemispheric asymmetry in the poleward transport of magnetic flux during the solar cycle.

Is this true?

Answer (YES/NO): YES